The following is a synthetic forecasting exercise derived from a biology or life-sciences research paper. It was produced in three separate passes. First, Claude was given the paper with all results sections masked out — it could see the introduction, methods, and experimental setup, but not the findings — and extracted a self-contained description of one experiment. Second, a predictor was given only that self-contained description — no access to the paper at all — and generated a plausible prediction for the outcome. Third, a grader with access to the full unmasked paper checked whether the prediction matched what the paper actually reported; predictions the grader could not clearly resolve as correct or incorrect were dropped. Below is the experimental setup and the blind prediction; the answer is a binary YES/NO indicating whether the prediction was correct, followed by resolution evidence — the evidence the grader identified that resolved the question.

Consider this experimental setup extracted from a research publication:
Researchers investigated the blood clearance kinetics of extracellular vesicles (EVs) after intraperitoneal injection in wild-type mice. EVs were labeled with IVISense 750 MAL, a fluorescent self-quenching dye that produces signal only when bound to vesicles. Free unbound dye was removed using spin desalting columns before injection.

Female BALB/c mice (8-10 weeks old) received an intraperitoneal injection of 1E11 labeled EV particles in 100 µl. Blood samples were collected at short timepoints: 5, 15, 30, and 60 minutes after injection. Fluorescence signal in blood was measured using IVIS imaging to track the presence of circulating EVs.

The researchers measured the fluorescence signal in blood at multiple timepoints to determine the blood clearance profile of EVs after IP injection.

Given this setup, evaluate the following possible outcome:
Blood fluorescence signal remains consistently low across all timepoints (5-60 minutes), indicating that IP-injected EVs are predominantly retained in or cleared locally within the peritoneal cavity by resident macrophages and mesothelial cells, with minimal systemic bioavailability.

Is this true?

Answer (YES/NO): NO